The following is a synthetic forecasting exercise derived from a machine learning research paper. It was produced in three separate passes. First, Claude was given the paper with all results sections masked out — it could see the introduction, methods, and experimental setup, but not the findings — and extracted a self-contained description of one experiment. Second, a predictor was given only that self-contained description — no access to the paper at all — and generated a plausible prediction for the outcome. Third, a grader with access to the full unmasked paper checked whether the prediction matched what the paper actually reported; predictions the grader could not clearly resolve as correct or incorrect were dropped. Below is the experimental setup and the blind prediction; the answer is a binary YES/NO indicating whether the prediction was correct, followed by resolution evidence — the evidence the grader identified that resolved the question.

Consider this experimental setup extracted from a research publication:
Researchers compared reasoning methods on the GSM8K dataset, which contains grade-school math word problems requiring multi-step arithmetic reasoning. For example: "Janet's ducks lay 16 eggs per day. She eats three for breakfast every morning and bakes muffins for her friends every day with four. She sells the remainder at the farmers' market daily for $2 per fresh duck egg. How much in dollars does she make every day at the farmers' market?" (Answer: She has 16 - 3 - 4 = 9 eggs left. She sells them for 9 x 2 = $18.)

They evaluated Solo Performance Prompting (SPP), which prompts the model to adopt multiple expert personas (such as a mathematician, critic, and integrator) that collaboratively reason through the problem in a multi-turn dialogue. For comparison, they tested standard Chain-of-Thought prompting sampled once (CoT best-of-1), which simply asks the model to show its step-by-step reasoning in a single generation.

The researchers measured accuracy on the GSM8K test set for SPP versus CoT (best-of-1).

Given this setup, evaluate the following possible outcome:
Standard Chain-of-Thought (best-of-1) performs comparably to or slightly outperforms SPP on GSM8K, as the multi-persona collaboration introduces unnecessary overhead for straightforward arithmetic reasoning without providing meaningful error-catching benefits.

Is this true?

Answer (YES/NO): YES